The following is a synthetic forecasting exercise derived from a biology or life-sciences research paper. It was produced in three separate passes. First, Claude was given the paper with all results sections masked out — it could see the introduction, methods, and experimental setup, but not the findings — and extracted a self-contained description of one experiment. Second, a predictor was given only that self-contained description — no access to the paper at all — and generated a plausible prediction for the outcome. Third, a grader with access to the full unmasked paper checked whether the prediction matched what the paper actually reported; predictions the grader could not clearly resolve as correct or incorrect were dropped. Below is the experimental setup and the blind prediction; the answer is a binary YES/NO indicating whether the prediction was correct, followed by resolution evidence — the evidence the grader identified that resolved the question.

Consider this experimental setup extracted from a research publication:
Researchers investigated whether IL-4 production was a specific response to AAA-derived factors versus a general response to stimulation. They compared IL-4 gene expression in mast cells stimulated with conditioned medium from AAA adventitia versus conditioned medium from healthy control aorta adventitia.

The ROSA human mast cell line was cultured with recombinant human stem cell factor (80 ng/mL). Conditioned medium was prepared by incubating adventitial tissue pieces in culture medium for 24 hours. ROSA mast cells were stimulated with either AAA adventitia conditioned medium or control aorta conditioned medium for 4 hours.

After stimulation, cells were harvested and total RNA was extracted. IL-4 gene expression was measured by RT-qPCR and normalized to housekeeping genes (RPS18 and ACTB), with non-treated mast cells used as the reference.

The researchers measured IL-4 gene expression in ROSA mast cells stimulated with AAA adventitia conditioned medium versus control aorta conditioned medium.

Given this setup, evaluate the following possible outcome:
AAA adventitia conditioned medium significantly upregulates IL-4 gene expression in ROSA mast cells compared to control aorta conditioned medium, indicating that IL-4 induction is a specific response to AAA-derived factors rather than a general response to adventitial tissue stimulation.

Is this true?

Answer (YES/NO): YES